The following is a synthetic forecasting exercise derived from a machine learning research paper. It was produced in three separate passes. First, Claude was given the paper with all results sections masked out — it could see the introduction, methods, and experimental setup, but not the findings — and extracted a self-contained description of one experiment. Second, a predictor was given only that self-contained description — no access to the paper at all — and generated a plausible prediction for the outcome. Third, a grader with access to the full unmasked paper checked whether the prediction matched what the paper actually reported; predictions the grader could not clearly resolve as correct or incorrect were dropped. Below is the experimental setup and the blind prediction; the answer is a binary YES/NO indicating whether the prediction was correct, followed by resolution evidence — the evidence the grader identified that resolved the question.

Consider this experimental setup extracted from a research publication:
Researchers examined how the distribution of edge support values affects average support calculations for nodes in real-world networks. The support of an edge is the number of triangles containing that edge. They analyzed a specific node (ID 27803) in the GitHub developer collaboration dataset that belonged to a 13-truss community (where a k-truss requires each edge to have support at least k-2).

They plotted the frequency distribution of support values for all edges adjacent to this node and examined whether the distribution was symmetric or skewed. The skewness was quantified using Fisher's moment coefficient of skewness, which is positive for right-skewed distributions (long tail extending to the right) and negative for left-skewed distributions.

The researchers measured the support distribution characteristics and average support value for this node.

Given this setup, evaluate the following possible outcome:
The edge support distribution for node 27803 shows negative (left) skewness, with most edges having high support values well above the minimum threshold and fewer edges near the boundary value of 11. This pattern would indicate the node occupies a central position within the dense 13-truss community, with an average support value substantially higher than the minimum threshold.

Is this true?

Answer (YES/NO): NO